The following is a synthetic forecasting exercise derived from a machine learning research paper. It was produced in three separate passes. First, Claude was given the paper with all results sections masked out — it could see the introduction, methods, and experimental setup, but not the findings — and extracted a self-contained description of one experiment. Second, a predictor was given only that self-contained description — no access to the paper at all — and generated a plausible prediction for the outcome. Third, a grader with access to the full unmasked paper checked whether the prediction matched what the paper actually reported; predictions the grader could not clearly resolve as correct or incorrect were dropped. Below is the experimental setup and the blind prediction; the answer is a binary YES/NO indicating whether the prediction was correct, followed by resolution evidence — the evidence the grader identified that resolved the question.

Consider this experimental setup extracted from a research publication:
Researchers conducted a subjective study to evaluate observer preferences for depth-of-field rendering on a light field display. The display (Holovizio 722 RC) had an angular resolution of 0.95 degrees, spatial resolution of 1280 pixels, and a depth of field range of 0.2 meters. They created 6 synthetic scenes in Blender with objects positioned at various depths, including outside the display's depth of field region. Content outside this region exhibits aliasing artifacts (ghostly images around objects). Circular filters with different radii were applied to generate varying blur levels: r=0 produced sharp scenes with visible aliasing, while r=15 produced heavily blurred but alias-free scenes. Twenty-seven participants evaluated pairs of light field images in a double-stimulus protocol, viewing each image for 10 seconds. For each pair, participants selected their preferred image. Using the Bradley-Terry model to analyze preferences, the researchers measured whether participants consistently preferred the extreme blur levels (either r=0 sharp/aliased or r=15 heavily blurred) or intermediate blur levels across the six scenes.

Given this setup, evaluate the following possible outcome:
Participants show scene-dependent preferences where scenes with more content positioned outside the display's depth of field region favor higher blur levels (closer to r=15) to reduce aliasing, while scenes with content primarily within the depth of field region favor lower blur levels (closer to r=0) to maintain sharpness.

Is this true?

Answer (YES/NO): NO